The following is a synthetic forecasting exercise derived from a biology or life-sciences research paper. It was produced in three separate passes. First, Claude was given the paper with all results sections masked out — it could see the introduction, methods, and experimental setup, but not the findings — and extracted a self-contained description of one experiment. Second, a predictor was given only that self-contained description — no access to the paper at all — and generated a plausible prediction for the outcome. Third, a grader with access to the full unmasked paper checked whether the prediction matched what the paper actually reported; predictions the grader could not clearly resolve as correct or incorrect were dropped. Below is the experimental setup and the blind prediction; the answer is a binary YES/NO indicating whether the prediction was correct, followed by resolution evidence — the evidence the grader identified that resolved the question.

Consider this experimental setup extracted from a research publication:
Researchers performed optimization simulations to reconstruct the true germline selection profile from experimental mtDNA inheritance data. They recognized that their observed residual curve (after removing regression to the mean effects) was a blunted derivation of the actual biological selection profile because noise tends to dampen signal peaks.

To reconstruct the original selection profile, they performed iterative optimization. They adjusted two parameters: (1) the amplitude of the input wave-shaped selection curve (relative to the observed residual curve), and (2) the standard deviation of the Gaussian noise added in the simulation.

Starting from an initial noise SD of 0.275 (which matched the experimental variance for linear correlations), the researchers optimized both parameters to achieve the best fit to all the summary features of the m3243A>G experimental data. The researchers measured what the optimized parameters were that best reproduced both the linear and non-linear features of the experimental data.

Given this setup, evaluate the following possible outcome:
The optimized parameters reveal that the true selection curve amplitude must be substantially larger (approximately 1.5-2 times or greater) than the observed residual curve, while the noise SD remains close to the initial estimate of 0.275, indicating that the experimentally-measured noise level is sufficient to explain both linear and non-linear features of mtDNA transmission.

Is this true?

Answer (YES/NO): NO